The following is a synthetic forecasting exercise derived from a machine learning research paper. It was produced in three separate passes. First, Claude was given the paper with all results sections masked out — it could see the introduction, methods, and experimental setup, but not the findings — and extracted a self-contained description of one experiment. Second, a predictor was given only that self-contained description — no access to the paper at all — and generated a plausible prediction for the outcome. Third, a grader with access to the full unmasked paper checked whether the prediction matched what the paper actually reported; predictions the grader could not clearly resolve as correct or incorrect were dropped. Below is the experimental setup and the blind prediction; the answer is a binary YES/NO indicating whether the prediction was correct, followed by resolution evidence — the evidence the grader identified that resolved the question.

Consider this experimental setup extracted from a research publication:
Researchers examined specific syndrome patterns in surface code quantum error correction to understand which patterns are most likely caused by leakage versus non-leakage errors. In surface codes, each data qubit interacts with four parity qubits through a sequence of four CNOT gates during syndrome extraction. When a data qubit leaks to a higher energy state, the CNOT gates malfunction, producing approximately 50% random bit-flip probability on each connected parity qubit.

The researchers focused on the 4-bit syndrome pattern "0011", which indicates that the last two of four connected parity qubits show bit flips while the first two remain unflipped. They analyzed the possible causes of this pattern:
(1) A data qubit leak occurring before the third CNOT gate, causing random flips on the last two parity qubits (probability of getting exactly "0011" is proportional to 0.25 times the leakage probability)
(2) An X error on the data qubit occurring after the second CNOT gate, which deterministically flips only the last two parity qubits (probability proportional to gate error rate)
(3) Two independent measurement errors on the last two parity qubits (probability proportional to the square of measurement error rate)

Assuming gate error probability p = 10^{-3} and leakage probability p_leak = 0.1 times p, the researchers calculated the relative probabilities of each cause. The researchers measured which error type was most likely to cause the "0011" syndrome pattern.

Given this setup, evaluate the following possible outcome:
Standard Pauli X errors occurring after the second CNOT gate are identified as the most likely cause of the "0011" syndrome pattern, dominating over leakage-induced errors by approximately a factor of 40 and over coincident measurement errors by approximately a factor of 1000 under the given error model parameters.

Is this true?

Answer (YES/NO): NO